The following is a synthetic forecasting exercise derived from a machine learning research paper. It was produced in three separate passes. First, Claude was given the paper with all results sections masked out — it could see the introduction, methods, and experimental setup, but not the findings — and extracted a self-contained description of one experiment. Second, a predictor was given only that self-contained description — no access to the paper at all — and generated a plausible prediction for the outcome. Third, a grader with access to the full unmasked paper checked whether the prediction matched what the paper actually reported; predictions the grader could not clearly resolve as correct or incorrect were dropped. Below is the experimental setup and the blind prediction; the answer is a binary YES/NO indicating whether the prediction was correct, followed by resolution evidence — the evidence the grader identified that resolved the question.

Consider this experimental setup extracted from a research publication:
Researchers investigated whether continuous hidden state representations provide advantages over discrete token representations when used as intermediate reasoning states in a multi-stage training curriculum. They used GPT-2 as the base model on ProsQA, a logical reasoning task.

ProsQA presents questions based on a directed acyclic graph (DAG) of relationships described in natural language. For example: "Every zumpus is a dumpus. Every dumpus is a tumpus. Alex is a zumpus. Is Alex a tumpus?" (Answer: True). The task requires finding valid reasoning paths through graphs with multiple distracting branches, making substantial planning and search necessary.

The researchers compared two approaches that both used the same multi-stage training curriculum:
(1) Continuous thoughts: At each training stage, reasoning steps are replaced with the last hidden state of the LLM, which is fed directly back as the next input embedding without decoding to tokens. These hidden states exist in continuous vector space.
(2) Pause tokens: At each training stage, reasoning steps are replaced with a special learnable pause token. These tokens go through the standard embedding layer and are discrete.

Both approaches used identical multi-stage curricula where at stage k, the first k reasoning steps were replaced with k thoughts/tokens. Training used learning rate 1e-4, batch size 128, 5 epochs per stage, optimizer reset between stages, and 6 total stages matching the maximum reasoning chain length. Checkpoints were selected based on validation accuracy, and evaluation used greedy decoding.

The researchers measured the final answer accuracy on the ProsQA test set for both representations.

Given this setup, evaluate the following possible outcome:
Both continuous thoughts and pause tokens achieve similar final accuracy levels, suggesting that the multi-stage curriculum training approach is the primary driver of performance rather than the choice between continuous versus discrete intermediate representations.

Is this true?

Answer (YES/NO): YES